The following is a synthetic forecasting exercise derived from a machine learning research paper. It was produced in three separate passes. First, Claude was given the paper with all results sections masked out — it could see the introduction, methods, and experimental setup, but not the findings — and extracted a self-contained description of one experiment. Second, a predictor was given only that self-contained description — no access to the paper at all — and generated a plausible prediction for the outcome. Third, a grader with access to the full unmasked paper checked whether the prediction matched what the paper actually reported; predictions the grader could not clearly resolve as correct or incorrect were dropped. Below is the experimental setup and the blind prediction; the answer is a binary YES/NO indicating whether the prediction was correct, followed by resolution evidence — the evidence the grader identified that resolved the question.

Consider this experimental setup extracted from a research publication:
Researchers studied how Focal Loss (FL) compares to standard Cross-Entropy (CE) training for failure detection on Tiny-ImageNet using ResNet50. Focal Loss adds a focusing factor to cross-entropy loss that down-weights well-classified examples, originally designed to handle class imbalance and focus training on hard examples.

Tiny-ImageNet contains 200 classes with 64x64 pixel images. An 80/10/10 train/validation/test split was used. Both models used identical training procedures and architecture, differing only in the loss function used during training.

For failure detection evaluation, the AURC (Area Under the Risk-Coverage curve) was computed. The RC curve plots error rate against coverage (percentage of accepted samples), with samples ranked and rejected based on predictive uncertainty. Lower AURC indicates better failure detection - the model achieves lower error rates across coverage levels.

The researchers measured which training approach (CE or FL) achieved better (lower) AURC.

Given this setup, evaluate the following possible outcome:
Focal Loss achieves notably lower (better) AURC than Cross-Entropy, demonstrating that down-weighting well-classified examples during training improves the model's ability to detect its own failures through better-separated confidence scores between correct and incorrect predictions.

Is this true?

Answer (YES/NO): NO